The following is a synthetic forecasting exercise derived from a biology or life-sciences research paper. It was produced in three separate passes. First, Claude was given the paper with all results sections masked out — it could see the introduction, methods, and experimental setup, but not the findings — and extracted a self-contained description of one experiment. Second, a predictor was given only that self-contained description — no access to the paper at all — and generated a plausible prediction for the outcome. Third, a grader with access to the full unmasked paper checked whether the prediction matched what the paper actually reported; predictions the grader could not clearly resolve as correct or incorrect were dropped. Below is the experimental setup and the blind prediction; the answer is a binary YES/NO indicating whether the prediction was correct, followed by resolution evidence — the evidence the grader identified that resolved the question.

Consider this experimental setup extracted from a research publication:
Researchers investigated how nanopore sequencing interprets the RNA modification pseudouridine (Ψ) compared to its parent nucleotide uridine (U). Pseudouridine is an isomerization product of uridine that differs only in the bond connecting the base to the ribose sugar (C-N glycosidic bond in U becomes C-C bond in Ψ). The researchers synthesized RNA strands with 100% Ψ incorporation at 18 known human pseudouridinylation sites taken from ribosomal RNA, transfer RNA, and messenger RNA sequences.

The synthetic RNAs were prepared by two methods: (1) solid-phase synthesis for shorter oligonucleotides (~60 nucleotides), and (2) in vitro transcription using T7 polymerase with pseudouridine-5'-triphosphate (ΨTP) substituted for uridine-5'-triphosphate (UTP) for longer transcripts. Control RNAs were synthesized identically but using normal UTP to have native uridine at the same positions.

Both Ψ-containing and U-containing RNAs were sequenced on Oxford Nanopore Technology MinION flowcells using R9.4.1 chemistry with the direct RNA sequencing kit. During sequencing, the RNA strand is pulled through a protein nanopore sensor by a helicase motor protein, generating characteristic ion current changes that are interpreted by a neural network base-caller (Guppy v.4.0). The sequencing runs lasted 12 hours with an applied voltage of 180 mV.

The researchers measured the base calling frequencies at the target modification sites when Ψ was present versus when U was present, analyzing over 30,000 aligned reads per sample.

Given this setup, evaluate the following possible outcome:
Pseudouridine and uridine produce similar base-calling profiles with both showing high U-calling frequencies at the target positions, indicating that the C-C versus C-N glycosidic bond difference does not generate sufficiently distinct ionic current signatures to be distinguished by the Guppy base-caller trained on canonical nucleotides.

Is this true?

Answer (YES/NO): NO